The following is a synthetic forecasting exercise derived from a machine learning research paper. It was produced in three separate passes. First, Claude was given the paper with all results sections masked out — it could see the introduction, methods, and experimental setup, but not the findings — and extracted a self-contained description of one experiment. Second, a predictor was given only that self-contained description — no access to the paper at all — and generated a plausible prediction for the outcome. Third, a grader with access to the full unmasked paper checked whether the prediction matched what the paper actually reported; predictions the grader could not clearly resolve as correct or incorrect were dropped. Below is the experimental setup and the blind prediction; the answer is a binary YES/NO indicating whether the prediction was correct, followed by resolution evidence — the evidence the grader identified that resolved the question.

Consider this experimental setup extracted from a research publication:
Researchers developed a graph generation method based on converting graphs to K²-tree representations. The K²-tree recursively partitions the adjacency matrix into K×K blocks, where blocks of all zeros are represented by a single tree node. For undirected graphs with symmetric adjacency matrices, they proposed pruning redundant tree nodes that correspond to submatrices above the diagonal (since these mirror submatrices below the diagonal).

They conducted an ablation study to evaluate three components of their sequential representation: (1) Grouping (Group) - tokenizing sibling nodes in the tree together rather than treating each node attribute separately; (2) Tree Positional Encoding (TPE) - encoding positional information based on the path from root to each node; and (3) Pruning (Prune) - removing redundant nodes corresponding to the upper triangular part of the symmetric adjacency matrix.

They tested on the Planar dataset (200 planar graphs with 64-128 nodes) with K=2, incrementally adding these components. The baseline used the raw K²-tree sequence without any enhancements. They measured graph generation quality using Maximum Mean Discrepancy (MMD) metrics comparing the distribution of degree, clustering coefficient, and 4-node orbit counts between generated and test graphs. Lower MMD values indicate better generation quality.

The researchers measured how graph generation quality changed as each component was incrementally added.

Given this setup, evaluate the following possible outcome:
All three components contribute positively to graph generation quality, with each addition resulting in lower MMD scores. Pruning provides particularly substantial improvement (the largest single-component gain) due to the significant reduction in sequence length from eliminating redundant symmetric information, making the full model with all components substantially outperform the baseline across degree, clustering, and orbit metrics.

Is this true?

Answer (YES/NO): NO